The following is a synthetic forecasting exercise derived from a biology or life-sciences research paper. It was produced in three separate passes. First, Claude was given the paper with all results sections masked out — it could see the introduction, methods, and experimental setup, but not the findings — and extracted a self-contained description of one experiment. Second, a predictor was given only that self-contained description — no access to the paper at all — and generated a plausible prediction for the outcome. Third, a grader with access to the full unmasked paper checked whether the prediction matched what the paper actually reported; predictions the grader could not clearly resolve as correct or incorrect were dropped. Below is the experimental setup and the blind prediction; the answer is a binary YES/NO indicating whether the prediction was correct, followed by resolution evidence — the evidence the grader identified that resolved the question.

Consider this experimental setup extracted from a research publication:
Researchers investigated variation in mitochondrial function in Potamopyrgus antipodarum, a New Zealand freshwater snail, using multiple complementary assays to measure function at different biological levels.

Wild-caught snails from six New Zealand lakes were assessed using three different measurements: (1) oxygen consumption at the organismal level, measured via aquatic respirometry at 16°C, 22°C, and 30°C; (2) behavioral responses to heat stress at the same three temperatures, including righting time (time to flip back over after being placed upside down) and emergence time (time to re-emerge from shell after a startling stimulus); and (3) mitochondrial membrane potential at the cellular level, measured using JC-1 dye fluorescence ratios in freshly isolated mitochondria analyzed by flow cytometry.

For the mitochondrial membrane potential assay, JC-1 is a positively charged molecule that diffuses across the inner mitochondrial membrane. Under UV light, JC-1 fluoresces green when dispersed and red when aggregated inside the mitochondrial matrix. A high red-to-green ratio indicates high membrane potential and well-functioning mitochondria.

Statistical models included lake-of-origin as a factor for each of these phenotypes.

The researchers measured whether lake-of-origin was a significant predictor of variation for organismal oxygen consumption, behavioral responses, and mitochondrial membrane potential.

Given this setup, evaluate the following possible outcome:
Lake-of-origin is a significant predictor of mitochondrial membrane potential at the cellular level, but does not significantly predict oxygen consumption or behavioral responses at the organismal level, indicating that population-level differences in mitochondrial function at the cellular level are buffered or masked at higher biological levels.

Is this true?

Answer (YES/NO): NO